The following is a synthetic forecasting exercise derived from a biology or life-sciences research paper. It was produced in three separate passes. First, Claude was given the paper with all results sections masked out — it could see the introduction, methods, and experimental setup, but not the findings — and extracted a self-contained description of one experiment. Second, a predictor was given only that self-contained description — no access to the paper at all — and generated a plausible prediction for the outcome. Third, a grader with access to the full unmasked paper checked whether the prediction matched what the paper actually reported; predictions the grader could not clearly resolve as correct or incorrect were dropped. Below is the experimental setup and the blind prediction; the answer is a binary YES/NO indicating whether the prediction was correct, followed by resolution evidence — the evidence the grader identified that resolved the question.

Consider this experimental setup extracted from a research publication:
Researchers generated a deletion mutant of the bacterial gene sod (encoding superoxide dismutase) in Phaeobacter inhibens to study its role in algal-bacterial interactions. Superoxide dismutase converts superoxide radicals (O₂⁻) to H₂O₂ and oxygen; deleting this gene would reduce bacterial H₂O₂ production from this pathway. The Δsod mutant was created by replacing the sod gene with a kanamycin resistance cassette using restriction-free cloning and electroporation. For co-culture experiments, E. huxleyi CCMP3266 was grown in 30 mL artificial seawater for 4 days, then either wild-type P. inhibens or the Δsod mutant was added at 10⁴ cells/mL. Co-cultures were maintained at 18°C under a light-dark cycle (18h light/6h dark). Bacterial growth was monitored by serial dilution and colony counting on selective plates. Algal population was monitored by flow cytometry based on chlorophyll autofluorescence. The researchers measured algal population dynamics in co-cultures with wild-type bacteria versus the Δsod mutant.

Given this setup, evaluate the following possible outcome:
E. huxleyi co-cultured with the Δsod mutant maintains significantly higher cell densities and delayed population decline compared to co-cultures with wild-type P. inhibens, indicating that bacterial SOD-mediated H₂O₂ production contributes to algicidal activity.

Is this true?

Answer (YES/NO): YES